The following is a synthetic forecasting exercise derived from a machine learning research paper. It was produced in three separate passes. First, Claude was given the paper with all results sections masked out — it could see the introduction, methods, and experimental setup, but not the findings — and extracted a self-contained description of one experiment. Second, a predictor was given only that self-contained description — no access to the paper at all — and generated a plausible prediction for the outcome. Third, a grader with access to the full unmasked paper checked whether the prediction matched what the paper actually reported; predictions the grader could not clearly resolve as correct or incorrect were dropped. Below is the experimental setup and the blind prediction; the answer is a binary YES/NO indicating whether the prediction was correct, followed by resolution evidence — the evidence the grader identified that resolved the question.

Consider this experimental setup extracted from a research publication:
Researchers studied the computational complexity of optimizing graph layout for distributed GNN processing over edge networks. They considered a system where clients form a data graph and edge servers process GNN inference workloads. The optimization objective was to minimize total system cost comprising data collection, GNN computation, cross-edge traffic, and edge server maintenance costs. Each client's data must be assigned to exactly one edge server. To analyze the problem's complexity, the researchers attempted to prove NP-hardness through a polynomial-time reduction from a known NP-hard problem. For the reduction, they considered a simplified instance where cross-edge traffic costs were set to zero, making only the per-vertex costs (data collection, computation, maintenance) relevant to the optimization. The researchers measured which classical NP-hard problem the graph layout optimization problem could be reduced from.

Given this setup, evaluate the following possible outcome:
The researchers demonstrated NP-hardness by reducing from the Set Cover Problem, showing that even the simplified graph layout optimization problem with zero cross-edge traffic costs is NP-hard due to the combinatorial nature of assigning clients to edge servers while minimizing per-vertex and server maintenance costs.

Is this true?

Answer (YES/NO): NO